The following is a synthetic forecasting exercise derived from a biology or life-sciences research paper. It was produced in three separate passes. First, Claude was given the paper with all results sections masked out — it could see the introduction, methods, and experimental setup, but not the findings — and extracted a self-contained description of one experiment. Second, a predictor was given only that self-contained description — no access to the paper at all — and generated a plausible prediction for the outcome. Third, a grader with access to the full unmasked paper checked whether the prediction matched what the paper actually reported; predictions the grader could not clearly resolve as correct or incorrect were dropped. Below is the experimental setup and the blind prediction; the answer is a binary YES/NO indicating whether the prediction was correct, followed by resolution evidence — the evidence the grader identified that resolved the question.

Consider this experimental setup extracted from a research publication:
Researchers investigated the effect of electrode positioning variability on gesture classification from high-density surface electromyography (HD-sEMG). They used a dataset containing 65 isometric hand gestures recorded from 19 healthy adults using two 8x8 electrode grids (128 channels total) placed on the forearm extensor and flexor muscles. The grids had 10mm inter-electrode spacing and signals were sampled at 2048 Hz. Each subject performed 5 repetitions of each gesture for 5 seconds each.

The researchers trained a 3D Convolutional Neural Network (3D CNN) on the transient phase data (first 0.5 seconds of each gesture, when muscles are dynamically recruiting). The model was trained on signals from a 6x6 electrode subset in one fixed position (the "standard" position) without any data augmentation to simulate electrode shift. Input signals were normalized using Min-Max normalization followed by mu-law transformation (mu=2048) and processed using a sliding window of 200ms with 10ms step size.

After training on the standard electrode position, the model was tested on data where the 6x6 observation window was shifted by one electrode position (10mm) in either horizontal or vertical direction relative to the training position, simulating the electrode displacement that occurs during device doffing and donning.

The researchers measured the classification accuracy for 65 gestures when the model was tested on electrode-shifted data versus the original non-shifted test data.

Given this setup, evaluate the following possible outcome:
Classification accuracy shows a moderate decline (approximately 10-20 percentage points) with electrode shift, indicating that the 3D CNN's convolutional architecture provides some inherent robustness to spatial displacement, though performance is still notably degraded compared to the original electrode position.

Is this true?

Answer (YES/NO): NO